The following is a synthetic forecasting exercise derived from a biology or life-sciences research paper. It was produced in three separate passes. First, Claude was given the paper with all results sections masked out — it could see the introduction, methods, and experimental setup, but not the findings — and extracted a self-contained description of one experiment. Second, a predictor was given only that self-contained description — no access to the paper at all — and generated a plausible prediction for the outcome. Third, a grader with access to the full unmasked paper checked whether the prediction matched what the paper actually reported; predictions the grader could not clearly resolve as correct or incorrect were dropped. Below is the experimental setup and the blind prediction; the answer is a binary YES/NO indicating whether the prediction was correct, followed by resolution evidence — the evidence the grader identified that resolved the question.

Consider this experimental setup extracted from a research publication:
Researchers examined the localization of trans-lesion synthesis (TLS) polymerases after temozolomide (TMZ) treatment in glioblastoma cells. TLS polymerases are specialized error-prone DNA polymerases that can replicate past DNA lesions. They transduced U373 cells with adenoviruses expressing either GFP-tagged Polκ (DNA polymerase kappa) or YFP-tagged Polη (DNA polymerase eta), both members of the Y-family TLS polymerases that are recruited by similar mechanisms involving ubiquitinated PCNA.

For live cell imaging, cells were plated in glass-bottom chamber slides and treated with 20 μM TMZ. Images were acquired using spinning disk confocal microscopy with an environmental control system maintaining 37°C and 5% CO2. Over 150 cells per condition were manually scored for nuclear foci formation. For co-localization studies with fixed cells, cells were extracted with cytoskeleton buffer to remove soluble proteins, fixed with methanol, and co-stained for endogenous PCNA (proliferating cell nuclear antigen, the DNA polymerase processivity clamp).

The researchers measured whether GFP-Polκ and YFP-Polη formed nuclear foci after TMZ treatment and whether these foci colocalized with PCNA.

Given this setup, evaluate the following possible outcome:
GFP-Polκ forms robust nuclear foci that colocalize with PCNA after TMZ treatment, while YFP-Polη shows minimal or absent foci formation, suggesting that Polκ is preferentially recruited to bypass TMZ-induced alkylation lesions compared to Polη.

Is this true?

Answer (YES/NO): NO